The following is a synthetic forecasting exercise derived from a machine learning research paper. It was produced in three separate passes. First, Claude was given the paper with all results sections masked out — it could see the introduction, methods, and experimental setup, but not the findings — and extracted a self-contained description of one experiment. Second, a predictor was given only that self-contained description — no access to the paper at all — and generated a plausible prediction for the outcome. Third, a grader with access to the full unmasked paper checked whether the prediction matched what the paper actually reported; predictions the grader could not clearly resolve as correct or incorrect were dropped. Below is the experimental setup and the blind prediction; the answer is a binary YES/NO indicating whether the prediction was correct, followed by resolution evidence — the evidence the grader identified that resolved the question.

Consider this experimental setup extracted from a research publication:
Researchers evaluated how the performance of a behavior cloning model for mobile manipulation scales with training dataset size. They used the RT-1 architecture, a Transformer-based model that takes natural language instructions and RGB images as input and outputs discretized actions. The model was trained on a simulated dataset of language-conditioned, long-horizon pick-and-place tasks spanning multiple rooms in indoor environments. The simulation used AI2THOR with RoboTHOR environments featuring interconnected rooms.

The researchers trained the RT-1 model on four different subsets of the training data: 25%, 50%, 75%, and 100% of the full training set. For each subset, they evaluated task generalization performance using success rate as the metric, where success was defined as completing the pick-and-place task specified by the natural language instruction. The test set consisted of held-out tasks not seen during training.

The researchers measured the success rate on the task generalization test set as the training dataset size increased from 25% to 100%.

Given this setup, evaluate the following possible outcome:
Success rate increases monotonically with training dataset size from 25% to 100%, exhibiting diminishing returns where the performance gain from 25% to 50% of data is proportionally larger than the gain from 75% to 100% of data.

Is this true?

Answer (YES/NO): NO